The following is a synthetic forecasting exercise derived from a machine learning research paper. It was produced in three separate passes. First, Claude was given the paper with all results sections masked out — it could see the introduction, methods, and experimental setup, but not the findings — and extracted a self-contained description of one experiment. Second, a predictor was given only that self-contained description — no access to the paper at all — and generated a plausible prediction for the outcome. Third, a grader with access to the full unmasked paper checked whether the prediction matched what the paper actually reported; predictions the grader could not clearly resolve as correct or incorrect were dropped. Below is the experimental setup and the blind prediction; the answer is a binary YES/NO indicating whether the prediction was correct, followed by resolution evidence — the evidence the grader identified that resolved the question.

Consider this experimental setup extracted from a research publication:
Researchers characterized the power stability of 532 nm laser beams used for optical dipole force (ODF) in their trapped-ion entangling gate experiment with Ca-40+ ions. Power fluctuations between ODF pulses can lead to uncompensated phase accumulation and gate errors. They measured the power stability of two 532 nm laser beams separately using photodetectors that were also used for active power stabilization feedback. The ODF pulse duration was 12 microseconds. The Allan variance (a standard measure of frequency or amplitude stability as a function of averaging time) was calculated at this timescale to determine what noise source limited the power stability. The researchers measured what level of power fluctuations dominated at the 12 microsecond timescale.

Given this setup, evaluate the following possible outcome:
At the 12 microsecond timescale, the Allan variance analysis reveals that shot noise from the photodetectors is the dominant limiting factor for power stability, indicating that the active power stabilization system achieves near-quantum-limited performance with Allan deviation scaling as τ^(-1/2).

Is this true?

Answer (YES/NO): YES